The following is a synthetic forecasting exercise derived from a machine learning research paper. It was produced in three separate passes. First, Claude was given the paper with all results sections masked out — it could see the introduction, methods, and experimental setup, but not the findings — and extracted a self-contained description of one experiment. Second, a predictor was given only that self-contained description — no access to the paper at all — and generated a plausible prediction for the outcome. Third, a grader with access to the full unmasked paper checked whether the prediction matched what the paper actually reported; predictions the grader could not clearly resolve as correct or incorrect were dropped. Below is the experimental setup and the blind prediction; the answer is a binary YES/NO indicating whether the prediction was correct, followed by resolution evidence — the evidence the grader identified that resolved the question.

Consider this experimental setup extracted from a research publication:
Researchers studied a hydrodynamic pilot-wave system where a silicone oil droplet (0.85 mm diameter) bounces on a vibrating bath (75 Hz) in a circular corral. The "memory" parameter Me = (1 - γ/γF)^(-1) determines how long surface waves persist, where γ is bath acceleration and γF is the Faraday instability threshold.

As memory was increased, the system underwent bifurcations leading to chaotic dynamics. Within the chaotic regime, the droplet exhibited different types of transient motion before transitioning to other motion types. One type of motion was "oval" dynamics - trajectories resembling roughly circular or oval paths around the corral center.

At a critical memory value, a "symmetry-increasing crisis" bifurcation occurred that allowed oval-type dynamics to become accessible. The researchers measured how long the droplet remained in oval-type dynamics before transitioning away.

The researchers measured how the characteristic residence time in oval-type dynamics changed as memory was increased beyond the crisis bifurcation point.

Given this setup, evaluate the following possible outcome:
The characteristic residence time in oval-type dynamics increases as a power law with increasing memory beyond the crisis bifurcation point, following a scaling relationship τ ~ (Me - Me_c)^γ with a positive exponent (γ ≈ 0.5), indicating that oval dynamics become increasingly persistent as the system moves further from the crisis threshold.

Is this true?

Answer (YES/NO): NO